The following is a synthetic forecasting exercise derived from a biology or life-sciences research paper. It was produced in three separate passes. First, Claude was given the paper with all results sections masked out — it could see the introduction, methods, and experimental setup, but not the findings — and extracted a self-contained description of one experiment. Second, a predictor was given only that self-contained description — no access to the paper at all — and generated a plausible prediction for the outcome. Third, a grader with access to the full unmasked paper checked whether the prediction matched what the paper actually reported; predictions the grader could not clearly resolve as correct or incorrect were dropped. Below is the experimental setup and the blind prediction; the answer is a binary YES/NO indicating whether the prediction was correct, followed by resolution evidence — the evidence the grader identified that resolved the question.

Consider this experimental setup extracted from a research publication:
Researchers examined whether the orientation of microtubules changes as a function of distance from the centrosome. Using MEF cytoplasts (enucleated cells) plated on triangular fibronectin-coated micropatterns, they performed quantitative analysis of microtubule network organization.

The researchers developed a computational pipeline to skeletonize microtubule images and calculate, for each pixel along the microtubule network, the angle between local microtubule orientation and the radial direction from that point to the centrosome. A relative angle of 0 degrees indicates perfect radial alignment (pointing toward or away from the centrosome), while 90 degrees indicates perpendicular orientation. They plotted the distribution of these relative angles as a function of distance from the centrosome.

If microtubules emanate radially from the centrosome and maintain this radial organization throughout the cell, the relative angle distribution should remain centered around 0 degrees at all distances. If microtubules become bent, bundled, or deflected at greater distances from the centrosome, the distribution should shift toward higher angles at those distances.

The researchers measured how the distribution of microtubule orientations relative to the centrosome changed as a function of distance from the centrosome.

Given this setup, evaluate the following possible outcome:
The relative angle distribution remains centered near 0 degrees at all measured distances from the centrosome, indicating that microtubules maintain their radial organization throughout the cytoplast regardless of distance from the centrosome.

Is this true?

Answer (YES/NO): NO